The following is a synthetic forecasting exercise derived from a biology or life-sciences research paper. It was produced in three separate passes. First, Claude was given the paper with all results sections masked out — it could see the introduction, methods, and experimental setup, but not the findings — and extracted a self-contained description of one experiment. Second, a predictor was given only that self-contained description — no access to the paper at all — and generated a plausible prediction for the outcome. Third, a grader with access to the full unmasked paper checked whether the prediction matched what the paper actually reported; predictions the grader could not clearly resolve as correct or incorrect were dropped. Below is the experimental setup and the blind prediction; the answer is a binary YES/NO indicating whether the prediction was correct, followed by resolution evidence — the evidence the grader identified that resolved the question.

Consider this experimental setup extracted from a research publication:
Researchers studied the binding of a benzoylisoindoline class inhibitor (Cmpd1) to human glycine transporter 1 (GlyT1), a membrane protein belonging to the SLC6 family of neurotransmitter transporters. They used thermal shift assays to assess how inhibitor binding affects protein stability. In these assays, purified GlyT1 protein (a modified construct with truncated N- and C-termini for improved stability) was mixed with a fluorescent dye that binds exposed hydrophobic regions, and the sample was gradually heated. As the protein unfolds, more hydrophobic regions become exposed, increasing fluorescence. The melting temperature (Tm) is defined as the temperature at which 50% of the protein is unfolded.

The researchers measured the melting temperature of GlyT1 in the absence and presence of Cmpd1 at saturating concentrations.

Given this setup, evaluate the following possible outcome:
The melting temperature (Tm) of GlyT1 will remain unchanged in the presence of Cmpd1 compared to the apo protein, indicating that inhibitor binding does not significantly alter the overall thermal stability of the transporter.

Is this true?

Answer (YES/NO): NO